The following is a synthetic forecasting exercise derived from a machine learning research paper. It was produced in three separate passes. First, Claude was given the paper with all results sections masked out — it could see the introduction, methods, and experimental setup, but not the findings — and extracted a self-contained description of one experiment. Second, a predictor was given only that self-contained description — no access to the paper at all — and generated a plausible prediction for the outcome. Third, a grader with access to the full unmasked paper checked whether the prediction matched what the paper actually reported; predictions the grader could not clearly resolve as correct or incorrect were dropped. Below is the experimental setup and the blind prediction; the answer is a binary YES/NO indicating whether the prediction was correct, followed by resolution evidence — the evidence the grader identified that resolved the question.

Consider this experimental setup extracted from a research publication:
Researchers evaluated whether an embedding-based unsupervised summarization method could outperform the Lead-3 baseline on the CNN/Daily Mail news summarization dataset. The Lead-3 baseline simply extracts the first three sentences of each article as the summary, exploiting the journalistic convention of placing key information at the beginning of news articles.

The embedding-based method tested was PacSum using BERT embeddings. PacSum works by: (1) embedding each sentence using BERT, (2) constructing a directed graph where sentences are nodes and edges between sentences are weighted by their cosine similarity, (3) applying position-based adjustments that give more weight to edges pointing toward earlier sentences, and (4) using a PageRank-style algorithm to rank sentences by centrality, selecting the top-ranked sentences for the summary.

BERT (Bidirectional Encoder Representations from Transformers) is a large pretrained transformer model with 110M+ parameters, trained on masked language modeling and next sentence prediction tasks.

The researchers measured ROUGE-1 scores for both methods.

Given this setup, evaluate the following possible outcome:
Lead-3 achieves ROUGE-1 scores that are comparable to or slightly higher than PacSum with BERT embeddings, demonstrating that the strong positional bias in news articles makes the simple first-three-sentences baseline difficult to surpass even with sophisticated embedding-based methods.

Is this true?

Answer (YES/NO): NO